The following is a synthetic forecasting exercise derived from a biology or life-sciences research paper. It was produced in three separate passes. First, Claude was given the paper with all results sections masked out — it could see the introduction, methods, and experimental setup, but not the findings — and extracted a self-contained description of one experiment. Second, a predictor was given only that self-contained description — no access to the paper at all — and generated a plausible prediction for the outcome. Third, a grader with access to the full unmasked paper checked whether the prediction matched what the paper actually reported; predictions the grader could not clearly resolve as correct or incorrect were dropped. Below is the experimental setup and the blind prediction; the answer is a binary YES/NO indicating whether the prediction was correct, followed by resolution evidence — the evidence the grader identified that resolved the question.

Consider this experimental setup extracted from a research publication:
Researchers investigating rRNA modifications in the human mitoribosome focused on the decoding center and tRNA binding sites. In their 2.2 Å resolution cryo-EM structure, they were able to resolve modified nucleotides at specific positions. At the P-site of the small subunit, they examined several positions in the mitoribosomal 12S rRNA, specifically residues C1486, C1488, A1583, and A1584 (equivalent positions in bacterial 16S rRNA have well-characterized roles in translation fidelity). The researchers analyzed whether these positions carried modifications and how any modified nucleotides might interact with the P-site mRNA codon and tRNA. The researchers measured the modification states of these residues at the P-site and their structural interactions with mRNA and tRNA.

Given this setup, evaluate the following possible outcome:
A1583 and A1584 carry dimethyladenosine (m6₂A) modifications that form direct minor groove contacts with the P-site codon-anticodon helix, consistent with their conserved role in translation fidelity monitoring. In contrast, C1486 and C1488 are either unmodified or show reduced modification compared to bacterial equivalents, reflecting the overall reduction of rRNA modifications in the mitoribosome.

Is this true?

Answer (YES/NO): NO